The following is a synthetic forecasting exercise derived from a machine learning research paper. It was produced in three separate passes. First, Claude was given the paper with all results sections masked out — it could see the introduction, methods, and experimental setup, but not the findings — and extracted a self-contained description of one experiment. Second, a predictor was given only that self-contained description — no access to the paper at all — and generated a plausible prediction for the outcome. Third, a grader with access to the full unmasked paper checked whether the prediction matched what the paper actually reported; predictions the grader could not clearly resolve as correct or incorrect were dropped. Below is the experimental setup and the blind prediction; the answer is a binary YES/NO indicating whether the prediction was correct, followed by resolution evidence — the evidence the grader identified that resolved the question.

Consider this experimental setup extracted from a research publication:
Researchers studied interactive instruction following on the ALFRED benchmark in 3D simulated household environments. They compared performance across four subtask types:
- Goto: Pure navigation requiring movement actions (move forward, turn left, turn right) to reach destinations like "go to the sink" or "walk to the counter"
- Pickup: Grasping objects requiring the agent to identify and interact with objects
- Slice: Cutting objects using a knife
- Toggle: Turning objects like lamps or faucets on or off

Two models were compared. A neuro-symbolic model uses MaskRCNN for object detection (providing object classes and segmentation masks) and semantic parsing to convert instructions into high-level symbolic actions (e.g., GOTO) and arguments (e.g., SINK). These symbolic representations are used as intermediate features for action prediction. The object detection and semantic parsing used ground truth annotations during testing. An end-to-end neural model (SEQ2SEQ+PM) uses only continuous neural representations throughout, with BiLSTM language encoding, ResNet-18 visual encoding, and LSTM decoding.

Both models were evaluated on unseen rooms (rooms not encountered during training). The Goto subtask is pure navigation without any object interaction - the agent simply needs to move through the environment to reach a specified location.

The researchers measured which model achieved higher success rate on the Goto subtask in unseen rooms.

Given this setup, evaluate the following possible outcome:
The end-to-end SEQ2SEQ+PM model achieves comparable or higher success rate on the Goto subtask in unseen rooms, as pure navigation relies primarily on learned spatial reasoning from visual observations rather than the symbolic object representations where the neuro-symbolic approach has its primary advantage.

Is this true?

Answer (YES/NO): YES